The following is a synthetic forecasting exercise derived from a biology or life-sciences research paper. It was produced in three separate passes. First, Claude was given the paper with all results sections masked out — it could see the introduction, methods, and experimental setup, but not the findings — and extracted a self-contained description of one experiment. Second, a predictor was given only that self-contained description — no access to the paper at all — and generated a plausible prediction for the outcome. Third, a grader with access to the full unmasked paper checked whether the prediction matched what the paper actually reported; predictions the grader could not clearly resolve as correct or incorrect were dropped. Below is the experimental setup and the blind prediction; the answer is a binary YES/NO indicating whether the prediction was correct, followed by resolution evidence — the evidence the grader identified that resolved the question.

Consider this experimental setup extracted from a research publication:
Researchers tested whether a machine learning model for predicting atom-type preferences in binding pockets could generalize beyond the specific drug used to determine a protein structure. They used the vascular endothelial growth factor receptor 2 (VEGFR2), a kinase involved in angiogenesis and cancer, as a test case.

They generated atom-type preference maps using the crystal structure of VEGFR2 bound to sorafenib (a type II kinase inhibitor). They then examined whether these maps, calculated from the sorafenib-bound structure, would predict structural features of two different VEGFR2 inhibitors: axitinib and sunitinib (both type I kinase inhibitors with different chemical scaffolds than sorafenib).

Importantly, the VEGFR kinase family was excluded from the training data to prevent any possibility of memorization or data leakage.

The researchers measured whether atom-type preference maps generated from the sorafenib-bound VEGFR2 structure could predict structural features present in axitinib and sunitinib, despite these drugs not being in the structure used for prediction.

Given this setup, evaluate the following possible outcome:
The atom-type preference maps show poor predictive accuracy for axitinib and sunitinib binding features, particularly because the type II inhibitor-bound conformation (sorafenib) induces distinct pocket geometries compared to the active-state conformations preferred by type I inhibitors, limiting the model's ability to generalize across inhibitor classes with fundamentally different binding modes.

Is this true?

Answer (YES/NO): NO